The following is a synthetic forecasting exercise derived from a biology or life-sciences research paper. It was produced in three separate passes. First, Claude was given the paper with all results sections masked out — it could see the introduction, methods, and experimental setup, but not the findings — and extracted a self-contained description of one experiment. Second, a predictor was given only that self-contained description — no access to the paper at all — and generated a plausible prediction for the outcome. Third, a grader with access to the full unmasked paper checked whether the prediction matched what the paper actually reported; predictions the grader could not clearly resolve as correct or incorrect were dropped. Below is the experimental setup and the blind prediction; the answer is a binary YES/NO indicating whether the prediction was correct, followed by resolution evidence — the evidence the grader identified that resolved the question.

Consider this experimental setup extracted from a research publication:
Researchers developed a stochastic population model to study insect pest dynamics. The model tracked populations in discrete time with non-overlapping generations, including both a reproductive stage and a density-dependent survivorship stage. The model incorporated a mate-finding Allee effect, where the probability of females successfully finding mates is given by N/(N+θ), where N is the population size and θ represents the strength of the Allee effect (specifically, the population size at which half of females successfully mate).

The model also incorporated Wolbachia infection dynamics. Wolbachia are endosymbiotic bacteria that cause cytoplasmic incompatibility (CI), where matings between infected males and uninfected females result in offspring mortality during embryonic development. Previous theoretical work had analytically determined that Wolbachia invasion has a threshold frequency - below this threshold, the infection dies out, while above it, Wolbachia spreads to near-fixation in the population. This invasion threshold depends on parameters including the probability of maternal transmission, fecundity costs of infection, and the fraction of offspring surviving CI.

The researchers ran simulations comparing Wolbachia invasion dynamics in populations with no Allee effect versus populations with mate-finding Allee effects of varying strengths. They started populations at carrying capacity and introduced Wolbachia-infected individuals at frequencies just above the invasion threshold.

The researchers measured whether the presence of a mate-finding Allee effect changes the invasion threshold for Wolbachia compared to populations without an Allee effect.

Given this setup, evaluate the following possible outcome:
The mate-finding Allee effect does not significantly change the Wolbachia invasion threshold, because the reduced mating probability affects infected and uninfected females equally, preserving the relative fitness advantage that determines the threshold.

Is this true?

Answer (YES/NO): YES